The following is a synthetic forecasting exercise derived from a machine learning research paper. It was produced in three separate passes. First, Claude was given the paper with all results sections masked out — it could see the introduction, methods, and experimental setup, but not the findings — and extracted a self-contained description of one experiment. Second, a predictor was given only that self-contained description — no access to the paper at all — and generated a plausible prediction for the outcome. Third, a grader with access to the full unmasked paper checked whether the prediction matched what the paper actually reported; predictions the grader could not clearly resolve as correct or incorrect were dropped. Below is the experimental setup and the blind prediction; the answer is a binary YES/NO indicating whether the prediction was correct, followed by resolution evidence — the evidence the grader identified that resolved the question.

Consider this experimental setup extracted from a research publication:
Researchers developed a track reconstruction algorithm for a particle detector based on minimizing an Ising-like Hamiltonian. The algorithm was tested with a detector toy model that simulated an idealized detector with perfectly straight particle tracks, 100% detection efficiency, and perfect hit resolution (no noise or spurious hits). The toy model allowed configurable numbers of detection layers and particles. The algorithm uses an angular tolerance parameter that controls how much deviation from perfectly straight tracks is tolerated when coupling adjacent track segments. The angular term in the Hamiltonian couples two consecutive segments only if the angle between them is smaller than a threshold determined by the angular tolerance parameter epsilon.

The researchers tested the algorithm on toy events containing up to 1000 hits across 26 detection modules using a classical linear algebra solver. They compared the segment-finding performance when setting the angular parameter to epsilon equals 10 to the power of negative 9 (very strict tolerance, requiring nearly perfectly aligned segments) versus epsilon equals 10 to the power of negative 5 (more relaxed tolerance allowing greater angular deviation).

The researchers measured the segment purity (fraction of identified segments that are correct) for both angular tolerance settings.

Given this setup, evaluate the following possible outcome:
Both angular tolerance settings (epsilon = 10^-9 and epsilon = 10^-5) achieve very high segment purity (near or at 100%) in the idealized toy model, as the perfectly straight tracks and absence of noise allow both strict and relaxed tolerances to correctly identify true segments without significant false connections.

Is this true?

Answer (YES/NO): NO